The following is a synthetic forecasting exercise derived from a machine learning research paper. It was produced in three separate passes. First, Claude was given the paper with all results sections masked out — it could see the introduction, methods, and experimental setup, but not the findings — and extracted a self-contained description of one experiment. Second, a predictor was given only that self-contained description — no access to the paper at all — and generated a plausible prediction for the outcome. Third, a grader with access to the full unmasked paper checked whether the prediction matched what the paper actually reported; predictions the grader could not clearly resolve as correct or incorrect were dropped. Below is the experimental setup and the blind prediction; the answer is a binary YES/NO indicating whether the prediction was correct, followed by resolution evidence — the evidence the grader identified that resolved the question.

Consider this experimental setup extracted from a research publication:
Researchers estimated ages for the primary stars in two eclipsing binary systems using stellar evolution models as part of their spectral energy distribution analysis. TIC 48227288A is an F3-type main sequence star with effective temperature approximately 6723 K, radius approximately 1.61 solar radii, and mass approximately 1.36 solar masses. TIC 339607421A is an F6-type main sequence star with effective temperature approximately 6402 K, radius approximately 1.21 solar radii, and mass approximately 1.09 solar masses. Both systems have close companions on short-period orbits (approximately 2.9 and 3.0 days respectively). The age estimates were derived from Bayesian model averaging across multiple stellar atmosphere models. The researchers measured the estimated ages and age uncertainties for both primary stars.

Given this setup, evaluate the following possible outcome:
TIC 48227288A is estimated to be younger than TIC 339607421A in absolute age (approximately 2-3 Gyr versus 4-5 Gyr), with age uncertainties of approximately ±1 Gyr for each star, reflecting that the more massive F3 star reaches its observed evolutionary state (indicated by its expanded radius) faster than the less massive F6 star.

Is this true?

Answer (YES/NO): NO